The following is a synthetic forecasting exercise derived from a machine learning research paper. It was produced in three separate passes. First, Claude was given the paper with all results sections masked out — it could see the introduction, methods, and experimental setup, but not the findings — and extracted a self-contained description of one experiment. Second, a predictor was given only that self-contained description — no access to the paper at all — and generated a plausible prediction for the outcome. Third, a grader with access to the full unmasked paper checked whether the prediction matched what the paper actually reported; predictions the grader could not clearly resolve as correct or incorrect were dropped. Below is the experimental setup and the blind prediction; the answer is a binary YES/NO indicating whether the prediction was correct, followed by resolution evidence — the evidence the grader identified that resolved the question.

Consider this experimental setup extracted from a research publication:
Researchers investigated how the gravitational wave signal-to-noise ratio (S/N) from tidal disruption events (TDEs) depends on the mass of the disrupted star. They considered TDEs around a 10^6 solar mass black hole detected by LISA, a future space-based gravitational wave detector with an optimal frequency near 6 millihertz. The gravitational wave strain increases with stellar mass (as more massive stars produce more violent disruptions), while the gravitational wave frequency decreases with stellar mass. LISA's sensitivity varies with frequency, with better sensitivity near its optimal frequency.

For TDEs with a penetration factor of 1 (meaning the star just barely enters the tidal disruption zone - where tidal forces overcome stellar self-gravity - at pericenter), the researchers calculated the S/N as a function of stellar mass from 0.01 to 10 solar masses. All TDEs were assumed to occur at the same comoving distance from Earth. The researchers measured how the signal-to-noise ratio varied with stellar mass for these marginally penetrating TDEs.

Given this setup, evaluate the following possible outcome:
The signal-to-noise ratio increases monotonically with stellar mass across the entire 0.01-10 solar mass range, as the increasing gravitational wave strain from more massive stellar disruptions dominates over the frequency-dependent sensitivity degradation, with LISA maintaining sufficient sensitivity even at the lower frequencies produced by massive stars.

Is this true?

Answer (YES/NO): NO